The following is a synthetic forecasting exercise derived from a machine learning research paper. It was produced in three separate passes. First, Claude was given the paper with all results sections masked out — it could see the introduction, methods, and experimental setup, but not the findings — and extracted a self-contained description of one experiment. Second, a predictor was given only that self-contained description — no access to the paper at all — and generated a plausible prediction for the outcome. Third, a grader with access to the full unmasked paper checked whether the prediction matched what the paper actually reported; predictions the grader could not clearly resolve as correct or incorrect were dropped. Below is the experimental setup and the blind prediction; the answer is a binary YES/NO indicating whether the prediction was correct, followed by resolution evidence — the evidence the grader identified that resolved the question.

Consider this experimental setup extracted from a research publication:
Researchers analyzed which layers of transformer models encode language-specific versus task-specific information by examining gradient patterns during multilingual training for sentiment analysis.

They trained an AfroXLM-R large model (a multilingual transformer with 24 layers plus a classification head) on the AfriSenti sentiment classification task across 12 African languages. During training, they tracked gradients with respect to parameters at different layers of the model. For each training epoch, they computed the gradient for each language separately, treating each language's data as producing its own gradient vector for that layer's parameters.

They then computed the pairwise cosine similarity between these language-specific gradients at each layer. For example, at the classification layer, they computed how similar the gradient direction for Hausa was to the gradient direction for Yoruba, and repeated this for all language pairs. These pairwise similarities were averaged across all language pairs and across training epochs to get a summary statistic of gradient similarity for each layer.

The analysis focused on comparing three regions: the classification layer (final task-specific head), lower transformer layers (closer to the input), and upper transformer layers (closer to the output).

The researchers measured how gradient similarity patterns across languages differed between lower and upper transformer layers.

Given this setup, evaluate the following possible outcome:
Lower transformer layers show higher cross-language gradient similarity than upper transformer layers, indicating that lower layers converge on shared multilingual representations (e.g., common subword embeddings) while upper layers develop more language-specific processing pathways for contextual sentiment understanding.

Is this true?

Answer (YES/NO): NO